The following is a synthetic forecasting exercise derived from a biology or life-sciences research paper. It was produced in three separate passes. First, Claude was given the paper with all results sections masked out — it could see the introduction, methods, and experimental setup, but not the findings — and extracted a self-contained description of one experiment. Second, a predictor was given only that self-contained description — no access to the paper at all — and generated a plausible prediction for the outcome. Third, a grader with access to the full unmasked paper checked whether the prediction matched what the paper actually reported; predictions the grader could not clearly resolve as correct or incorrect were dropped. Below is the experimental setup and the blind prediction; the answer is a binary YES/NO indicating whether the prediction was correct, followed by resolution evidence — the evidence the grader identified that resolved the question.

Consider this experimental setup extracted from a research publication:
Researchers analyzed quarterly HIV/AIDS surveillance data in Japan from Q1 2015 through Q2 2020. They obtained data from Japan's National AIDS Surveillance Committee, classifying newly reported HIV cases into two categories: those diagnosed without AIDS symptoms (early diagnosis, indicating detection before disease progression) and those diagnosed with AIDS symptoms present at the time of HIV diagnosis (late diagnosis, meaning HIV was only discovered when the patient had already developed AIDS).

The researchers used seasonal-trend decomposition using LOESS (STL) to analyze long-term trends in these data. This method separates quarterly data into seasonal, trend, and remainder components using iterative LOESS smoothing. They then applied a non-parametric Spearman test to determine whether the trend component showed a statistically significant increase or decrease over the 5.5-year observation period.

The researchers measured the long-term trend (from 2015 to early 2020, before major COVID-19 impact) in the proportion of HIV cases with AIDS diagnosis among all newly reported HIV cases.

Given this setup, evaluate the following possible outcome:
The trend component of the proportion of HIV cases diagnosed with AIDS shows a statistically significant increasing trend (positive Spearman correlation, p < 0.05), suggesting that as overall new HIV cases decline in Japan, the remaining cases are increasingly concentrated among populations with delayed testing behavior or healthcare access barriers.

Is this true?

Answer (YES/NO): NO